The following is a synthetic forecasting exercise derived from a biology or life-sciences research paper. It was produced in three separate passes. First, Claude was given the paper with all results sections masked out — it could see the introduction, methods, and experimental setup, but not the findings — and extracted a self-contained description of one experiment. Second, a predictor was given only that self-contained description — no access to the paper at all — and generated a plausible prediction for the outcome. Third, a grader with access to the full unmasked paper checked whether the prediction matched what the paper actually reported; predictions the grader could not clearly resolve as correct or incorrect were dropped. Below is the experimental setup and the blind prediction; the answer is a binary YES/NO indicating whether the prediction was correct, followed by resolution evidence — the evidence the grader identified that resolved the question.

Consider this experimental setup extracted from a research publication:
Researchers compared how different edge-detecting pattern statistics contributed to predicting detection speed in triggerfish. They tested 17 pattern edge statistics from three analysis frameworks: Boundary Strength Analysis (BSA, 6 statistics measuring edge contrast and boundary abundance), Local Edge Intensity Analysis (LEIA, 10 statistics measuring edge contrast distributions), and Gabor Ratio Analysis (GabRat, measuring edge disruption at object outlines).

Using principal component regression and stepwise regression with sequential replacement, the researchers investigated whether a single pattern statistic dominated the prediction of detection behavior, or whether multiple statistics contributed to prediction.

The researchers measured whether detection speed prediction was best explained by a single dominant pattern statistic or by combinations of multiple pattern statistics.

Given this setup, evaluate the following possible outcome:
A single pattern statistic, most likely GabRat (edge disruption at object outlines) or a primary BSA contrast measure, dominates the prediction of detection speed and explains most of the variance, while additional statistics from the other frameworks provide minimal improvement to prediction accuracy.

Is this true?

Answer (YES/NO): NO